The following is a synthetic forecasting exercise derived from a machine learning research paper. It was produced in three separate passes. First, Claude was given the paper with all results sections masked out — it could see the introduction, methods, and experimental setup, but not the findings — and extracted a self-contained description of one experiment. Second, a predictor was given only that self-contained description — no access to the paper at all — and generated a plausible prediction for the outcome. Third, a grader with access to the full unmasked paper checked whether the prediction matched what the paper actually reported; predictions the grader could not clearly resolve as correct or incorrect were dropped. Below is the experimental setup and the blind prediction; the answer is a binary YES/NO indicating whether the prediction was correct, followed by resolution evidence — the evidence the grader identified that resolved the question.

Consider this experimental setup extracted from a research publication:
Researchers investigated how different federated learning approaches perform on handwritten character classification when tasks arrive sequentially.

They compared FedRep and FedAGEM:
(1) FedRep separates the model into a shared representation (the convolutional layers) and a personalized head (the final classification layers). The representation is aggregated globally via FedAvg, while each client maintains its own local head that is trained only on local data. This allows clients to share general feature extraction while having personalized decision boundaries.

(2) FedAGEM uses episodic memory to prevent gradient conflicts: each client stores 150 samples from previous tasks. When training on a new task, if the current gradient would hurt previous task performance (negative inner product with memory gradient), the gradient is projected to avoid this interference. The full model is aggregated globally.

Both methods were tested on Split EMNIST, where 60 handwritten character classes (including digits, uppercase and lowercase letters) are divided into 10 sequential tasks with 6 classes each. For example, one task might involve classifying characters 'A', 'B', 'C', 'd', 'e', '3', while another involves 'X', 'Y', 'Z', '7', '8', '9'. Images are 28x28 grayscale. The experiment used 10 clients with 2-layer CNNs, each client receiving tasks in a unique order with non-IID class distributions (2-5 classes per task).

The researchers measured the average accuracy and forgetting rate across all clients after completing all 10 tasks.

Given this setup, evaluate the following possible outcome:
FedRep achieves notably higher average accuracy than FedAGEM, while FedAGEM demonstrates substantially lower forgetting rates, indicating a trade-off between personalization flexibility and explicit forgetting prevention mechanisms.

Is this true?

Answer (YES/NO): NO